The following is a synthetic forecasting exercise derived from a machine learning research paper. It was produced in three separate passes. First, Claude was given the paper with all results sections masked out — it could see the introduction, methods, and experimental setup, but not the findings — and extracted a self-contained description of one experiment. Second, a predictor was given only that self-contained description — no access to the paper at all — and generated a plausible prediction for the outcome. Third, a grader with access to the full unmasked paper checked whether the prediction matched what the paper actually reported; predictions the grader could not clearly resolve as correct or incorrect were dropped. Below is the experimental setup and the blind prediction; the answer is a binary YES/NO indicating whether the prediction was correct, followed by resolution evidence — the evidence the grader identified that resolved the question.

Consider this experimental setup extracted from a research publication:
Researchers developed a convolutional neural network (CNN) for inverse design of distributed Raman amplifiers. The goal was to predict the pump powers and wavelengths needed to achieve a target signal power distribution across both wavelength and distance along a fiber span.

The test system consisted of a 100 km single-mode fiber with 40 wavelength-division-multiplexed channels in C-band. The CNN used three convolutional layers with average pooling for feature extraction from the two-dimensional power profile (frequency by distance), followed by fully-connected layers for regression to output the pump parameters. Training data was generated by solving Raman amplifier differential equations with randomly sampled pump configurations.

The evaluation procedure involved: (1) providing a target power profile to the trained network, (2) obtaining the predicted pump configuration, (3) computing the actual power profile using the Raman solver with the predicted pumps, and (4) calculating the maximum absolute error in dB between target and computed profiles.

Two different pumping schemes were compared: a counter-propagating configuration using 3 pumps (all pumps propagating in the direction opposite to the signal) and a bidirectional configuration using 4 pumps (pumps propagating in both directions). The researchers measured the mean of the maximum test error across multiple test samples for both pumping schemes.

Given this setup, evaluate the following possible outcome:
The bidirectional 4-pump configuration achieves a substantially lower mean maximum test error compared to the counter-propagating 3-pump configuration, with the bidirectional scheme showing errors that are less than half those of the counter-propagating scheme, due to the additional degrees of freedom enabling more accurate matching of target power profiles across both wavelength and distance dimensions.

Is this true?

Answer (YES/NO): NO